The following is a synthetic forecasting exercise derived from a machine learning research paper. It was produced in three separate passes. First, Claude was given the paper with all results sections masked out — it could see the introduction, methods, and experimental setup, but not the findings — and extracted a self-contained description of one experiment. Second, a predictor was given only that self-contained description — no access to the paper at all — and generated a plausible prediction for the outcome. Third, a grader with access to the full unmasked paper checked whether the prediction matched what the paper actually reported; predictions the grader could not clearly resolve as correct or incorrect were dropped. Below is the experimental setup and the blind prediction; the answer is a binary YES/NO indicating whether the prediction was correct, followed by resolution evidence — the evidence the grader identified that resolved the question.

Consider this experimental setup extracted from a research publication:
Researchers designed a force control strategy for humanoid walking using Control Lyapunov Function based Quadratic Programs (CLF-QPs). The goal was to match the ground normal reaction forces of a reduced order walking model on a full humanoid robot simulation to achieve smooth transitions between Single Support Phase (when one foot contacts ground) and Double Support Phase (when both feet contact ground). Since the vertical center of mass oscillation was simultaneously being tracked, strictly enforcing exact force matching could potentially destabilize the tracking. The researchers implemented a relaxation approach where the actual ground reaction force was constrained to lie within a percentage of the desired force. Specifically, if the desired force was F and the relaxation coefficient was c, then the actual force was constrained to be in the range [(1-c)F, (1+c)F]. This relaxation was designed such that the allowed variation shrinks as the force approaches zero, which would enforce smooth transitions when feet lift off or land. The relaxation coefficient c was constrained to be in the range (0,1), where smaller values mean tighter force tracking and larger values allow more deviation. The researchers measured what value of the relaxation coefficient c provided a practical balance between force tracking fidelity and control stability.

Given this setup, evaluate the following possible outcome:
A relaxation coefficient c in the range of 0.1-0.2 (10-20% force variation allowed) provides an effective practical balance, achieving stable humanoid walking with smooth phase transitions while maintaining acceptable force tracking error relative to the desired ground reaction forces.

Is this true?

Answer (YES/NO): YES